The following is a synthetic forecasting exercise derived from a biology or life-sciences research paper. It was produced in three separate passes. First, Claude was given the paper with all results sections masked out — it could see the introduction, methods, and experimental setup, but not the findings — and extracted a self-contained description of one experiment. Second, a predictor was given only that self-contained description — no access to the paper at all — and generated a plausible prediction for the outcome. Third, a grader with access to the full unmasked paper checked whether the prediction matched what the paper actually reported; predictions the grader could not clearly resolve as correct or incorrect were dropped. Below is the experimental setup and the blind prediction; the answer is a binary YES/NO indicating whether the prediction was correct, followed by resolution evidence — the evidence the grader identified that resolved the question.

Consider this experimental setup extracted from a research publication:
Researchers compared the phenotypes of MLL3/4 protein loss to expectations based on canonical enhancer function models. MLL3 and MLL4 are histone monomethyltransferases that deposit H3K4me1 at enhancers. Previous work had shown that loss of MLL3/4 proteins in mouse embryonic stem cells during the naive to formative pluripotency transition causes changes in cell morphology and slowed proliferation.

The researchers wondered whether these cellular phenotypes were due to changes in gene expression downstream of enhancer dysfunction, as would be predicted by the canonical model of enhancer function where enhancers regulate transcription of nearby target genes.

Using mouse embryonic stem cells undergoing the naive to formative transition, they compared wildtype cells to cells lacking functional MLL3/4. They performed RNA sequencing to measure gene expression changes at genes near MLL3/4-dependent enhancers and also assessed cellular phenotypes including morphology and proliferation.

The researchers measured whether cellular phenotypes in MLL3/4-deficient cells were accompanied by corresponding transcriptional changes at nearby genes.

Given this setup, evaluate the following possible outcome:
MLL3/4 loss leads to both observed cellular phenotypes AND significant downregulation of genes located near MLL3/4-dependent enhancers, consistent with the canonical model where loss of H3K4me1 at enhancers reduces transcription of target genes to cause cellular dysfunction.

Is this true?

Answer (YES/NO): NO